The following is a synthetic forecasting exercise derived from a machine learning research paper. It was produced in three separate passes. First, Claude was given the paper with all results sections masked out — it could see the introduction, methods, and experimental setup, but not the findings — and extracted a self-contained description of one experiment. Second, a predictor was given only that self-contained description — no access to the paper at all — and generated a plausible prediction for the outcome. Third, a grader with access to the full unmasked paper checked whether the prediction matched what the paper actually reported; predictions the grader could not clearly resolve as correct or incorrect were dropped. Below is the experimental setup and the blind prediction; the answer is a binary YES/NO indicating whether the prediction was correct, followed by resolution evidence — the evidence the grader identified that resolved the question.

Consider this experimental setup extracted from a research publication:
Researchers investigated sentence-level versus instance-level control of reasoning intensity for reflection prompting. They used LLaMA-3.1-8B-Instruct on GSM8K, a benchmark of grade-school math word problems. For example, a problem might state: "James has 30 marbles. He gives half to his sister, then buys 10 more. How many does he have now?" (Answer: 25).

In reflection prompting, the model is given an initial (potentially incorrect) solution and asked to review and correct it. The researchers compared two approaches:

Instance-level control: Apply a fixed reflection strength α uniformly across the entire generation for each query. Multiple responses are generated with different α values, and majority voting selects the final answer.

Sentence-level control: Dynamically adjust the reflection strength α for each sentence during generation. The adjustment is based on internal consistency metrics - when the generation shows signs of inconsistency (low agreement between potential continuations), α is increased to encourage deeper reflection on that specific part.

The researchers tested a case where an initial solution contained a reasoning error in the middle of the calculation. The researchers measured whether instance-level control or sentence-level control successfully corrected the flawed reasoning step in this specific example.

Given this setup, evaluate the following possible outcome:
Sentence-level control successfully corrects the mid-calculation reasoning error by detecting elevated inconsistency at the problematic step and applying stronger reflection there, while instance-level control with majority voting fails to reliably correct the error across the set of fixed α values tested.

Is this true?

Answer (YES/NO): YES